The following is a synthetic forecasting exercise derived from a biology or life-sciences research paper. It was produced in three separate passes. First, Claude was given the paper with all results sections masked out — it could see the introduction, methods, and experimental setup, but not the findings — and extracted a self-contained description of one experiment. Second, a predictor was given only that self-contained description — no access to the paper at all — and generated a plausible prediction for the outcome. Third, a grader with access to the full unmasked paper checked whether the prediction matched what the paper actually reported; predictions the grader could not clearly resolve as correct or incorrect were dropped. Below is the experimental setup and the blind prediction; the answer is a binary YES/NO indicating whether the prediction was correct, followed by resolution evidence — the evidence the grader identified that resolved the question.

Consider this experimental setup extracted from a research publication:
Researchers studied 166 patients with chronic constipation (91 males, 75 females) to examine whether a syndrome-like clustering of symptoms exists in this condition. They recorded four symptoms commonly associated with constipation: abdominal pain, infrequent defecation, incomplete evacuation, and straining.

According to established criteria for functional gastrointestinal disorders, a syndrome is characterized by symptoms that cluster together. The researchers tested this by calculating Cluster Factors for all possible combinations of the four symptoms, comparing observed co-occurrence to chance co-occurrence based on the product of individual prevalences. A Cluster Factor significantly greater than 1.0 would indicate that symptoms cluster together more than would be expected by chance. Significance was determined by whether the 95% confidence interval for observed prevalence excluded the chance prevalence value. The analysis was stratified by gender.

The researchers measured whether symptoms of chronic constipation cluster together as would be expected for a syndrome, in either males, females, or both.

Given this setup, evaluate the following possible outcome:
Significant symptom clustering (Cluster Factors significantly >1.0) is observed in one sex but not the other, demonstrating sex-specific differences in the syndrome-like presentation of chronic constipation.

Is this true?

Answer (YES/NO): NO